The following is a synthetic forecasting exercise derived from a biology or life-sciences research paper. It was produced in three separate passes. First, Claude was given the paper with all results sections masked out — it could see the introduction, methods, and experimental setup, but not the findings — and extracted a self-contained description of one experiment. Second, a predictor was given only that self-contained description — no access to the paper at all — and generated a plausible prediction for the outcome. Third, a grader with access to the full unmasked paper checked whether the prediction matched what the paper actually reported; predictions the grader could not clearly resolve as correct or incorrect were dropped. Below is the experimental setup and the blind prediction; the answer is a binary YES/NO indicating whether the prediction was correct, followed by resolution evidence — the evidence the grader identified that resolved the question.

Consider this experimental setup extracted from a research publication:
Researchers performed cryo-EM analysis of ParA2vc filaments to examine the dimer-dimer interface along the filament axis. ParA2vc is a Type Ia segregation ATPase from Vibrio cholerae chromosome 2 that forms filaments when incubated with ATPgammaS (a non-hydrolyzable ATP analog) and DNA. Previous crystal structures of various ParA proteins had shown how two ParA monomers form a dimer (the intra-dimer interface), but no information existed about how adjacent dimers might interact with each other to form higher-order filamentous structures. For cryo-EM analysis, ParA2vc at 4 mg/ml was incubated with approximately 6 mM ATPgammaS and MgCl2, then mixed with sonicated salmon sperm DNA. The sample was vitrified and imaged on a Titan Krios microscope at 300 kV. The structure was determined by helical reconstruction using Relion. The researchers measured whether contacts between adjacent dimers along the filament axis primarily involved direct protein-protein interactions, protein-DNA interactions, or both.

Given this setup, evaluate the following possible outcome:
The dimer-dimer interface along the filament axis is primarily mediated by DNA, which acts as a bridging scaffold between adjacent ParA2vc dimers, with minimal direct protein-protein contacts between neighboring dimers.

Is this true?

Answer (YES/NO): NO